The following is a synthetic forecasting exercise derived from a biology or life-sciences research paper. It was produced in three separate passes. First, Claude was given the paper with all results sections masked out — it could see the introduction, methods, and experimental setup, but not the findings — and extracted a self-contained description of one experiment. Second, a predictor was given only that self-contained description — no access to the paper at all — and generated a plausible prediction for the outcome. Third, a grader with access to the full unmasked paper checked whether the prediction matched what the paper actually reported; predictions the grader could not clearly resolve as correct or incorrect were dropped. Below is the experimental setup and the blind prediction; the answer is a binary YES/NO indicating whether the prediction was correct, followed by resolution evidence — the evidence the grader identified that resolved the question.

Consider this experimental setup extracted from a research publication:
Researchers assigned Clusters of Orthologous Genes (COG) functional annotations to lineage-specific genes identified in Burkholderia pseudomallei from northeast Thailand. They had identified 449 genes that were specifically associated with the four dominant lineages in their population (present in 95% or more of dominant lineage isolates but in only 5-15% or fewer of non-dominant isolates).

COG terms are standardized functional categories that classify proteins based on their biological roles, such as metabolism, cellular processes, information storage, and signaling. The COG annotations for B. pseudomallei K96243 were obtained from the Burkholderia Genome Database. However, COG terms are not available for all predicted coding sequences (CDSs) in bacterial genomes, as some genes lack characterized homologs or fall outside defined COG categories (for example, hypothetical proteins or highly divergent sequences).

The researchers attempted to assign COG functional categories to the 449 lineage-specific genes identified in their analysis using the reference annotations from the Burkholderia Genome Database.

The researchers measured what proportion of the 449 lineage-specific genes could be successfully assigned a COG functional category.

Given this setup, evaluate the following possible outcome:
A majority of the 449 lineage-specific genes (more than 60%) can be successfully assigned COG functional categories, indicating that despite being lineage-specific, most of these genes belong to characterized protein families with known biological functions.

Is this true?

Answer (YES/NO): YES